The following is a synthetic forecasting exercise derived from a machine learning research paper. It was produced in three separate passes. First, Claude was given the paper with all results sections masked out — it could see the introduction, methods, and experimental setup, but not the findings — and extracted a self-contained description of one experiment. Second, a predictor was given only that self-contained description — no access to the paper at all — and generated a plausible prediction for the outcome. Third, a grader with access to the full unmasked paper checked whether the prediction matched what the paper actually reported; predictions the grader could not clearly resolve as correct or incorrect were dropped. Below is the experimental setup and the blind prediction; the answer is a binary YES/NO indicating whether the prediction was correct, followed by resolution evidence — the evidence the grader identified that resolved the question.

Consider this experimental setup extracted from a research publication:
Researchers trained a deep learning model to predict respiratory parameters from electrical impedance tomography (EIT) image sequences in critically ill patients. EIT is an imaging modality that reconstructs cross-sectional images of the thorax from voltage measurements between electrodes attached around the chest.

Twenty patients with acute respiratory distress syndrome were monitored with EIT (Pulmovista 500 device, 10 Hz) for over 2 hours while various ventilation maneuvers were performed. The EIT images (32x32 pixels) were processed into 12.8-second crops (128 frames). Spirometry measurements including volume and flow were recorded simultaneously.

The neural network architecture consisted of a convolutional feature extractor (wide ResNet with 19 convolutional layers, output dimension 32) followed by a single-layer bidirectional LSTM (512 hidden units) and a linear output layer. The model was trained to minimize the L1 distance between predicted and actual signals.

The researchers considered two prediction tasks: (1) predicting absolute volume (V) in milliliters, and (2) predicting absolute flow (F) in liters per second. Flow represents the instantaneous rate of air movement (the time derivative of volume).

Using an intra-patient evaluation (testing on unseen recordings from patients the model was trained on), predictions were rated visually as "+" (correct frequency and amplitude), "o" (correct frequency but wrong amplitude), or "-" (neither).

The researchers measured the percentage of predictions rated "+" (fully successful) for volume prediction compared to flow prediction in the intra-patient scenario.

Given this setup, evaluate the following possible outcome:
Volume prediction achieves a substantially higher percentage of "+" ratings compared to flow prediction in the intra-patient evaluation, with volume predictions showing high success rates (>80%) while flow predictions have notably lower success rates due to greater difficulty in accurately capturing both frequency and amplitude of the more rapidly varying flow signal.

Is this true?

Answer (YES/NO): NO